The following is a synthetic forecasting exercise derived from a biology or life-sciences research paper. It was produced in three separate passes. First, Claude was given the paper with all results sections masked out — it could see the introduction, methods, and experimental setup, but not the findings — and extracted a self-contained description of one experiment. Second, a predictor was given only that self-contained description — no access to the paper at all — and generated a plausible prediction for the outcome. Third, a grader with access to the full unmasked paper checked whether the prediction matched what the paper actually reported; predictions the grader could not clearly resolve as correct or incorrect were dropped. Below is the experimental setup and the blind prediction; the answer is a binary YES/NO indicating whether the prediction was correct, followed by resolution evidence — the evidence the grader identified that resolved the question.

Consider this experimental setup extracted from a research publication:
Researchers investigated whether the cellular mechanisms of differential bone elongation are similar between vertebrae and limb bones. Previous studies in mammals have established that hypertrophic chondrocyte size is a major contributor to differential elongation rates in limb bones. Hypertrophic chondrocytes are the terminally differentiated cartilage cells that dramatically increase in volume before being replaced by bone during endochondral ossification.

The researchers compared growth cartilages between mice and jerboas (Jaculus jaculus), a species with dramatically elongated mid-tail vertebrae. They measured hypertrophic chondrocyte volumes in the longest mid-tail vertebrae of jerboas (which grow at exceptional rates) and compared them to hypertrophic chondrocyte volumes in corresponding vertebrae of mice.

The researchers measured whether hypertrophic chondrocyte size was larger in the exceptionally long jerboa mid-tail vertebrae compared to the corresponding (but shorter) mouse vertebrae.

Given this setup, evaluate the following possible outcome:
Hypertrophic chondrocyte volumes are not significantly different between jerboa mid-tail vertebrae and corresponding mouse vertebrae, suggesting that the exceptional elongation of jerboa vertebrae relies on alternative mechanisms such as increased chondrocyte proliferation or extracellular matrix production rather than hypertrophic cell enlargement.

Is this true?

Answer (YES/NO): NO